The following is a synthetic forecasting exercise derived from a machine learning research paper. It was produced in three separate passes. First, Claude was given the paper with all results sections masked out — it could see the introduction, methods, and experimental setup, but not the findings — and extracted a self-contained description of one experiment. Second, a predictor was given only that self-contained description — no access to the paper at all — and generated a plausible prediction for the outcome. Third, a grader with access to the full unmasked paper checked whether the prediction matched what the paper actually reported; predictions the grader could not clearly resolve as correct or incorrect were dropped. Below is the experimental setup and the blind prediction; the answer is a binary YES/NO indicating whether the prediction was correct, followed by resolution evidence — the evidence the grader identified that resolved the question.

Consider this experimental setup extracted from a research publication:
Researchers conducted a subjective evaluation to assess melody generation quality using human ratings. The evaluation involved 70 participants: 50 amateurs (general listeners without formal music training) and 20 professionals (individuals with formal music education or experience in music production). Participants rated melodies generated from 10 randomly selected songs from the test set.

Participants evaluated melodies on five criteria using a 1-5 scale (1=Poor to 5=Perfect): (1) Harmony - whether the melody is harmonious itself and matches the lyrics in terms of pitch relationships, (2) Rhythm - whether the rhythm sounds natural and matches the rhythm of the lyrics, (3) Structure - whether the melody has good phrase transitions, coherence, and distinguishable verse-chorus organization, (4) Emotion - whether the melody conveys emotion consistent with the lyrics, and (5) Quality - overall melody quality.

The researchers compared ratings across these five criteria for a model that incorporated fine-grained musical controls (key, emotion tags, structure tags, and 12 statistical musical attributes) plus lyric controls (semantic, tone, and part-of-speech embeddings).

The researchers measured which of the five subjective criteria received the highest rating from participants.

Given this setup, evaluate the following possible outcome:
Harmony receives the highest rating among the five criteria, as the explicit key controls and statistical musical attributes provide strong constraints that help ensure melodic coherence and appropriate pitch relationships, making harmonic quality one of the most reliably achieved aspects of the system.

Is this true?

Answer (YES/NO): NO